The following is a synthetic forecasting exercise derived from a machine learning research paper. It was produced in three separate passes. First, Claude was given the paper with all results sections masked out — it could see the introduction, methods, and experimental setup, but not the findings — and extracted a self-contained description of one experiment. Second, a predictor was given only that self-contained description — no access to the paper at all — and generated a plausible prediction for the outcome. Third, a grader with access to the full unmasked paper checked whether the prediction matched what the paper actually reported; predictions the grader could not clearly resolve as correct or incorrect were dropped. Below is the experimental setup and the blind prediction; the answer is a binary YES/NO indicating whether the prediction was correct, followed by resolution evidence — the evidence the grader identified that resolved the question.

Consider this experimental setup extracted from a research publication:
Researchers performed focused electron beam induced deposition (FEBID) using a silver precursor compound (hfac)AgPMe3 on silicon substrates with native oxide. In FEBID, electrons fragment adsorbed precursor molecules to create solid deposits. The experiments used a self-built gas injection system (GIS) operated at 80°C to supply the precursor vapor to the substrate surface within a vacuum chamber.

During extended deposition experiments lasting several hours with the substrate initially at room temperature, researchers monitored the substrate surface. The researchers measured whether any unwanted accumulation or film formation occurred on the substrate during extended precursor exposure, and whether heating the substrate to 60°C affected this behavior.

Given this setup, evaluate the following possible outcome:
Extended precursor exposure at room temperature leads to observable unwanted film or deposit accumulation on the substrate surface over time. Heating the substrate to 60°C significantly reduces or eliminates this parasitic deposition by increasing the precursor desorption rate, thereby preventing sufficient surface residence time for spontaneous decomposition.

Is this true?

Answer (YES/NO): NO